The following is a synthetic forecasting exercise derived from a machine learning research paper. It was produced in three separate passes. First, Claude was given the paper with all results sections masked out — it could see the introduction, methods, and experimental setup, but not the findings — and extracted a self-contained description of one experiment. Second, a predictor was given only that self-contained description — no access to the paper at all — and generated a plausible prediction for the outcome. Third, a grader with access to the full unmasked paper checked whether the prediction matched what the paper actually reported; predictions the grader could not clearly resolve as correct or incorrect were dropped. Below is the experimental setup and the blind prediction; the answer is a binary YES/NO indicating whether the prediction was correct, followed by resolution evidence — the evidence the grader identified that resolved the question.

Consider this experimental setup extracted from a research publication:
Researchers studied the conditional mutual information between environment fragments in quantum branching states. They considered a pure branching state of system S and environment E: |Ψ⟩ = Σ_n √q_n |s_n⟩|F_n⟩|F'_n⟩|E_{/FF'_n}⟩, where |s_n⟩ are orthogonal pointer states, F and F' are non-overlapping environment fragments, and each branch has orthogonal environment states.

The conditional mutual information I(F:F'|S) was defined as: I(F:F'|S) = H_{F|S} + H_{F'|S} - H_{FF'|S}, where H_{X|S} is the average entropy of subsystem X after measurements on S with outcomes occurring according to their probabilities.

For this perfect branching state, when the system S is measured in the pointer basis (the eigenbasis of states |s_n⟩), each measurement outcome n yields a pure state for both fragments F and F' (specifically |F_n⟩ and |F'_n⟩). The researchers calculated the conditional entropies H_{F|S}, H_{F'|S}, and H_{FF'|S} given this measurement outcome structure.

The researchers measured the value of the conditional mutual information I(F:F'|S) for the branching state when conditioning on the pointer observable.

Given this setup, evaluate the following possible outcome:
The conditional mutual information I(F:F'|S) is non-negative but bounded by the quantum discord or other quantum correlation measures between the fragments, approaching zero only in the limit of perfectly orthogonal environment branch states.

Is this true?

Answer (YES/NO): NO